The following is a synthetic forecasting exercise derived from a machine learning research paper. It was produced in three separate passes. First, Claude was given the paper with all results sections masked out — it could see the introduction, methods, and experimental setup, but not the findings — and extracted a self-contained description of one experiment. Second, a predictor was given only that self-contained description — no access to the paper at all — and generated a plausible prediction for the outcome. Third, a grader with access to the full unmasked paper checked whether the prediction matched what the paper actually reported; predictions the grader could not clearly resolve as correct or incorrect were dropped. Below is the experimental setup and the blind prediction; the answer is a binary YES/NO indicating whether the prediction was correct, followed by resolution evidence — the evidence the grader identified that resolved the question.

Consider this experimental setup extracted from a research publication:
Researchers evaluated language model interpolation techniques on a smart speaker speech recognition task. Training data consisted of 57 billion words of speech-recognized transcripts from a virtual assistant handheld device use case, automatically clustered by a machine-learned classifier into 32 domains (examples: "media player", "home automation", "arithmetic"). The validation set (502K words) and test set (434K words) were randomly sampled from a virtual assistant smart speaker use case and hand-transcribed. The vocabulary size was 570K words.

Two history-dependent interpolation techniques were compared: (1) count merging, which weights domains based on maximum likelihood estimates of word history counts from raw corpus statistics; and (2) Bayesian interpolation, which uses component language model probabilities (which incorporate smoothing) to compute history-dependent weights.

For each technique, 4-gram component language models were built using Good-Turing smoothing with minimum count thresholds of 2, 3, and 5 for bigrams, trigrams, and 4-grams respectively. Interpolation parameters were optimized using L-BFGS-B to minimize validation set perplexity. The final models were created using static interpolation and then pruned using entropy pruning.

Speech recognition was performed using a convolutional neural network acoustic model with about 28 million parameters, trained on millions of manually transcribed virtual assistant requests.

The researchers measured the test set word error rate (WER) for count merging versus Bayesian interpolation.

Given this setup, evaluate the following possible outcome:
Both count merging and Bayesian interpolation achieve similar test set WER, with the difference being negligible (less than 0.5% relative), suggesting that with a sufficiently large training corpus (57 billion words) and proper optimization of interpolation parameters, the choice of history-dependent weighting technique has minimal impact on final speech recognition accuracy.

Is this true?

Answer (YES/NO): YES